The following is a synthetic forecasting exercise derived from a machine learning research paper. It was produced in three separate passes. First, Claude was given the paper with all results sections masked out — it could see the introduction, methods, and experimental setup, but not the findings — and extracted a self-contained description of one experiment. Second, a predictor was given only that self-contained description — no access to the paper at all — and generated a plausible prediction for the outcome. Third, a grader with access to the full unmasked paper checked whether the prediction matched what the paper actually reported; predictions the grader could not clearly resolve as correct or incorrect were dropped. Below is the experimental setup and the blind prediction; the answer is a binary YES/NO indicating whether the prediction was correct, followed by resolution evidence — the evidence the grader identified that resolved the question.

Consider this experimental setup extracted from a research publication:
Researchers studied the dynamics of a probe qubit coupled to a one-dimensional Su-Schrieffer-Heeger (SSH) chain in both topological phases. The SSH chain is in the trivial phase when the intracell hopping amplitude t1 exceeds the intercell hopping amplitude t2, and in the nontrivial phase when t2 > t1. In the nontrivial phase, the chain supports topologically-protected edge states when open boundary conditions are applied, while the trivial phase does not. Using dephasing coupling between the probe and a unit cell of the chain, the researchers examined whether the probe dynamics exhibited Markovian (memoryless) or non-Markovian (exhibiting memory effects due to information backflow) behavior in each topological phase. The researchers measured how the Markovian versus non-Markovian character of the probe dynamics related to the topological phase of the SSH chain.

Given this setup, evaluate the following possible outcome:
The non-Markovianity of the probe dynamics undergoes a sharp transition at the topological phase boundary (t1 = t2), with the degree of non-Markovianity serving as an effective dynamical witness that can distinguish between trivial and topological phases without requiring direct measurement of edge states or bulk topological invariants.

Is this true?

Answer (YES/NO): YES